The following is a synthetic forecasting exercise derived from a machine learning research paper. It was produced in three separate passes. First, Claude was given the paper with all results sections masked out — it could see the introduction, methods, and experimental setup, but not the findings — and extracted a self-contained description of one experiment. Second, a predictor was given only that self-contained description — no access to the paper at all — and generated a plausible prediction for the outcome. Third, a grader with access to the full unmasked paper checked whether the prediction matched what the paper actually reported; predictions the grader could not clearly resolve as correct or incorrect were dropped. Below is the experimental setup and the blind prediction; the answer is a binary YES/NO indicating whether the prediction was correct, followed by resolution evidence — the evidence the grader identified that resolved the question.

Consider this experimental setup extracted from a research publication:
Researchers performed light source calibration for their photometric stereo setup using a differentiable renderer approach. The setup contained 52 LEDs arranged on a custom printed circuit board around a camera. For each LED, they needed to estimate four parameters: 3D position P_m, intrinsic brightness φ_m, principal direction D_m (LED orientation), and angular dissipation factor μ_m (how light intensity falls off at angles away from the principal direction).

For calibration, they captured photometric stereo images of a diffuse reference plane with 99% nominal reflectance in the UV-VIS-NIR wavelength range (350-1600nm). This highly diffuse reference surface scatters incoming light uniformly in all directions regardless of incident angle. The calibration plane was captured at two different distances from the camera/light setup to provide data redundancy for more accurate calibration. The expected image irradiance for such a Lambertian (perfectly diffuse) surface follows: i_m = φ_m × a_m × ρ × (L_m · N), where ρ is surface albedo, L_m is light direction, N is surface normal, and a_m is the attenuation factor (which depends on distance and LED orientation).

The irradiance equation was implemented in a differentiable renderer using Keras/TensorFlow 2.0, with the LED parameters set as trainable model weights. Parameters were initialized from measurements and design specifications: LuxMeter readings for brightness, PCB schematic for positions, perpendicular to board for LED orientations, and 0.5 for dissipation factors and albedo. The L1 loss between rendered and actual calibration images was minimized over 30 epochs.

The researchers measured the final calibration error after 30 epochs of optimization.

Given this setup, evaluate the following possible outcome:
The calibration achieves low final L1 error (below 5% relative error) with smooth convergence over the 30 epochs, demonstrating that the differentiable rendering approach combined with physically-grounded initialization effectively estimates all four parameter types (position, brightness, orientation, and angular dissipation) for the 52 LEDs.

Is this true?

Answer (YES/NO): YES